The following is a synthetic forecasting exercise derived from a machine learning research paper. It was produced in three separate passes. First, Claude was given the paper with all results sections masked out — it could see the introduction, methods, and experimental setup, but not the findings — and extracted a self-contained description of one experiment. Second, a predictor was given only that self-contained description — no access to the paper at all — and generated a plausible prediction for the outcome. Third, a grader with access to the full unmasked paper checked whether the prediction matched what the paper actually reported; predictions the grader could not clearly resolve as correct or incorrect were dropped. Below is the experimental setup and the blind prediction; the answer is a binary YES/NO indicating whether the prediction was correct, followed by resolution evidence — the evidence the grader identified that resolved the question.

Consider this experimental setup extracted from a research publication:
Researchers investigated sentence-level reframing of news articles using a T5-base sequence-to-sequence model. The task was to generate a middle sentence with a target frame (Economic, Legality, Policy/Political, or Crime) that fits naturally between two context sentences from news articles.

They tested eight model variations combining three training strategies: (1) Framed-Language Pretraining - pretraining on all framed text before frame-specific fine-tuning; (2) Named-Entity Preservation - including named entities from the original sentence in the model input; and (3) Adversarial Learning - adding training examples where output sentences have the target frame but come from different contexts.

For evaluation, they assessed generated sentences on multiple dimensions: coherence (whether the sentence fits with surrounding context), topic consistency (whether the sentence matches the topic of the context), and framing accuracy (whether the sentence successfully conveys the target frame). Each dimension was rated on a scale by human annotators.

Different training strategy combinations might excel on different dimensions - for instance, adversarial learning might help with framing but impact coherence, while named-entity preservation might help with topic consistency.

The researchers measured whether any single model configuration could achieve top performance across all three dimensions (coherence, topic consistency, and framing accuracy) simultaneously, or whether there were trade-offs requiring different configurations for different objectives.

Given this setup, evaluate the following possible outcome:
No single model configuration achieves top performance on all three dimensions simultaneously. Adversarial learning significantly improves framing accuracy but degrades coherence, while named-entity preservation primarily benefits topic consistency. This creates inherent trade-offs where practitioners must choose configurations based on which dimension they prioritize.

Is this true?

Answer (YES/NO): NO